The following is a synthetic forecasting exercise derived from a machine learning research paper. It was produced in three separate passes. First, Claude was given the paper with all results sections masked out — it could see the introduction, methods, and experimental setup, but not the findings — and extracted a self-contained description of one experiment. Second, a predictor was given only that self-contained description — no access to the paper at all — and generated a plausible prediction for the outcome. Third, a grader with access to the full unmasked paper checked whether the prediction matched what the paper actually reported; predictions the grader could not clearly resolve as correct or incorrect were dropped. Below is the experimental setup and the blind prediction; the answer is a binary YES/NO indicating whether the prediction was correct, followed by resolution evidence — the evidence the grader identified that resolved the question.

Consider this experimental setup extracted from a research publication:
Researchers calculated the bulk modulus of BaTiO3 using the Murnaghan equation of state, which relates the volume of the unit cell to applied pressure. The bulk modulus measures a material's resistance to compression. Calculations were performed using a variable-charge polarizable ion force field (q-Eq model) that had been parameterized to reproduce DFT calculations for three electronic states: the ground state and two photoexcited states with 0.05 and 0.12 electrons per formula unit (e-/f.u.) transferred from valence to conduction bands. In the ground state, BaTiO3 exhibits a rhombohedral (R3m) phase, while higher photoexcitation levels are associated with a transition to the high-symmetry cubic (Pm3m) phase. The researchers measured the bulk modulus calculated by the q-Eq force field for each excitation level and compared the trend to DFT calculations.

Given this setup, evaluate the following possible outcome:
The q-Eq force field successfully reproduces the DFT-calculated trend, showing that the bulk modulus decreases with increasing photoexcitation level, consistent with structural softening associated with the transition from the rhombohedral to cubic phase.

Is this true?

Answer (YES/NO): NO